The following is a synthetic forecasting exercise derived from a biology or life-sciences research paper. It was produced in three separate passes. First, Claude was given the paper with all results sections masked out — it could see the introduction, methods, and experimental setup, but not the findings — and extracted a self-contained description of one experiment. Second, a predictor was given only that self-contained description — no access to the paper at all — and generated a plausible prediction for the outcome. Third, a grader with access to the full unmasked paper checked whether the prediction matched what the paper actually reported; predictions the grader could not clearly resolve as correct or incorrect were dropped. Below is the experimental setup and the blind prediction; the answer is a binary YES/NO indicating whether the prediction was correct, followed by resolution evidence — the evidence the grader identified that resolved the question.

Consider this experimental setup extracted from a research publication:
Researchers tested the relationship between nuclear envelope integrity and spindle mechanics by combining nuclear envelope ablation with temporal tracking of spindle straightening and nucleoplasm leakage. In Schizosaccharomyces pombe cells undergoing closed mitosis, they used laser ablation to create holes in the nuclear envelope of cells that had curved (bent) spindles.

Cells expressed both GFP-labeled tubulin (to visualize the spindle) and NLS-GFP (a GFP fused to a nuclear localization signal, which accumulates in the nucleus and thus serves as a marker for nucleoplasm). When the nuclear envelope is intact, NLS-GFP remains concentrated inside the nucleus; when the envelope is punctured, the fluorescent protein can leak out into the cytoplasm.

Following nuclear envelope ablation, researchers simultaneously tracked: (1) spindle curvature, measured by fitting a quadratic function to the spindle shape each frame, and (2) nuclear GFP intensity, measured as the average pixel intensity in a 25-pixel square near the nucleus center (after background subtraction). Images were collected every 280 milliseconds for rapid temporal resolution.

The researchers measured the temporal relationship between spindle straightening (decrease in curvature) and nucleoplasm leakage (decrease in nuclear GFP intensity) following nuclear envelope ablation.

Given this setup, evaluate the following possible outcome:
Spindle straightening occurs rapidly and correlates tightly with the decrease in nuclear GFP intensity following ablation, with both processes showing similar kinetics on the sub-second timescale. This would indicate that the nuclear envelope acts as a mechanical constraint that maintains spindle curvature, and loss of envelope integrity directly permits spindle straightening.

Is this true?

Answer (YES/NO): NO